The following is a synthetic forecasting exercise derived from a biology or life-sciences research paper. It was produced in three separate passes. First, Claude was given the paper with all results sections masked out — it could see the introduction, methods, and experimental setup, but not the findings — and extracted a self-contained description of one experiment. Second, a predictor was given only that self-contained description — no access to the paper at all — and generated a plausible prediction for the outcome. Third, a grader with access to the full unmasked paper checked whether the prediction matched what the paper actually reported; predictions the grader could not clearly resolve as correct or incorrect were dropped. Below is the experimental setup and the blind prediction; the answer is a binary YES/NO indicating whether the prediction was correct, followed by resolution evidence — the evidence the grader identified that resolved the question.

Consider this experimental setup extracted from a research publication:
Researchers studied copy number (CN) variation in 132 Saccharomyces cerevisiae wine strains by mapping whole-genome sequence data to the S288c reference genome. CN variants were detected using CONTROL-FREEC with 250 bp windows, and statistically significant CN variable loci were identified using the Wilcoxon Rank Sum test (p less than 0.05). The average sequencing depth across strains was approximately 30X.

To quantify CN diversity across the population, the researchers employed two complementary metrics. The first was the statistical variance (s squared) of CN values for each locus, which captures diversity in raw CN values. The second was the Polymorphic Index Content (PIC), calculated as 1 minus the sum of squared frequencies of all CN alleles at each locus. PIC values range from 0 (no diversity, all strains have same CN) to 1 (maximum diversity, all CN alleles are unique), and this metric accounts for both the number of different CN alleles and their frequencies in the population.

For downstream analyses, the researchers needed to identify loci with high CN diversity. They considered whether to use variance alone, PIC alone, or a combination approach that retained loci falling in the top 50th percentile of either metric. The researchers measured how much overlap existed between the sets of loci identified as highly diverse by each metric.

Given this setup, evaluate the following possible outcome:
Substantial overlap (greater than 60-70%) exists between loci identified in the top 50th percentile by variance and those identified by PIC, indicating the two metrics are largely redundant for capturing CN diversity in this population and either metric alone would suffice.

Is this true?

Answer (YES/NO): NO